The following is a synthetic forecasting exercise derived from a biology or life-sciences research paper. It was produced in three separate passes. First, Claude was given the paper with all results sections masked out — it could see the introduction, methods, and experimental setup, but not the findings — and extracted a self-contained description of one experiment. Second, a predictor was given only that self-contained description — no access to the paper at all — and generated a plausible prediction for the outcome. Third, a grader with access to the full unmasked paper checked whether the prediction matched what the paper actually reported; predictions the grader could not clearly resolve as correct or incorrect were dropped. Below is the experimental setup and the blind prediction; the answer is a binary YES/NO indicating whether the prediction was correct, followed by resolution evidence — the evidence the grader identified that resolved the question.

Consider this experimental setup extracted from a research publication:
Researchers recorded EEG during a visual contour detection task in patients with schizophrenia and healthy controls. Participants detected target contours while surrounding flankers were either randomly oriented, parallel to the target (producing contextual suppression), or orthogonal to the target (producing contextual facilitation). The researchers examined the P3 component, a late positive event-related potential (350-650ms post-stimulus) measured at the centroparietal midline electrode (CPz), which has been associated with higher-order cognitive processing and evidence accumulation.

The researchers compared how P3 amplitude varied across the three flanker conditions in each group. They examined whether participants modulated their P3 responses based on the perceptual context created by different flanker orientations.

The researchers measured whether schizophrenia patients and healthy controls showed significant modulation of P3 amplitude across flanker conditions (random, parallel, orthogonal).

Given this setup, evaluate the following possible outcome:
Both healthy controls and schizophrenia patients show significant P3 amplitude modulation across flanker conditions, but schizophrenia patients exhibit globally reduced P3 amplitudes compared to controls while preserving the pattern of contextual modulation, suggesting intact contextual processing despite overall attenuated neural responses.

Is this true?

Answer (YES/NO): NO